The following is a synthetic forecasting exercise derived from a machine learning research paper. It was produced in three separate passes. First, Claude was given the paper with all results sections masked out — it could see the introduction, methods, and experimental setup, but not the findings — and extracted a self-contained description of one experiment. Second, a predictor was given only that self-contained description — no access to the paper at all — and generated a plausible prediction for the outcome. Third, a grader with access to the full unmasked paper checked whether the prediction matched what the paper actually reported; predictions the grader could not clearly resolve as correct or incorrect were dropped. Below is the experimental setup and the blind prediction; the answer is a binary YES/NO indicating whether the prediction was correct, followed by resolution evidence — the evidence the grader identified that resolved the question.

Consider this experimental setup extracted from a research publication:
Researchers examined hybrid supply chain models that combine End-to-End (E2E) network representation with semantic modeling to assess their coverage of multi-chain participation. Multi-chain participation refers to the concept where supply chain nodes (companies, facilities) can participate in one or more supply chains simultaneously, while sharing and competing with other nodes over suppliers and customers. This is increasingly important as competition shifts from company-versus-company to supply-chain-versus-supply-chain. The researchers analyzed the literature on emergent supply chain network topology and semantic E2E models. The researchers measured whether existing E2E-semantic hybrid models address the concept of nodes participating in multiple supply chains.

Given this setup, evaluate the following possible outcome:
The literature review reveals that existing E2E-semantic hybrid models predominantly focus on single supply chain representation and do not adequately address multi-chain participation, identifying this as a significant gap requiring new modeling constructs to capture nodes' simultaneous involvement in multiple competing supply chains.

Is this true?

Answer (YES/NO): YES